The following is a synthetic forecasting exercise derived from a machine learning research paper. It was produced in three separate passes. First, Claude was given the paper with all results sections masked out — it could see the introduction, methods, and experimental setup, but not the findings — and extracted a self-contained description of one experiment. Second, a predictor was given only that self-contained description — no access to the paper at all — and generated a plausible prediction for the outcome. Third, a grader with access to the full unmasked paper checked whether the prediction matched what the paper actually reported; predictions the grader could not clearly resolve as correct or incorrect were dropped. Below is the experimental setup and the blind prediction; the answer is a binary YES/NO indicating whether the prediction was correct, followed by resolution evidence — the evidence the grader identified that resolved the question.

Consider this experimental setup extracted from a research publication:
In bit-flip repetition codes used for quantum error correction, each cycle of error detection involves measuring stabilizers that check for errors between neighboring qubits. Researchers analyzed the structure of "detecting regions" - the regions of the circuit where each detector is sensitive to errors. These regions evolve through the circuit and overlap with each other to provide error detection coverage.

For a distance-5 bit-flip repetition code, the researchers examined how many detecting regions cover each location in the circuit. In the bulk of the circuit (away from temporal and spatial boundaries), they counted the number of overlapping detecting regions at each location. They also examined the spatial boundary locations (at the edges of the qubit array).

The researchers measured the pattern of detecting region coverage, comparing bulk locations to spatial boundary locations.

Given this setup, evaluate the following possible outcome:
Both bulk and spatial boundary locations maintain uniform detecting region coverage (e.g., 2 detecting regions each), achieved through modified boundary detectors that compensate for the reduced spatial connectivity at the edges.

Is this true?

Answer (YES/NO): NO